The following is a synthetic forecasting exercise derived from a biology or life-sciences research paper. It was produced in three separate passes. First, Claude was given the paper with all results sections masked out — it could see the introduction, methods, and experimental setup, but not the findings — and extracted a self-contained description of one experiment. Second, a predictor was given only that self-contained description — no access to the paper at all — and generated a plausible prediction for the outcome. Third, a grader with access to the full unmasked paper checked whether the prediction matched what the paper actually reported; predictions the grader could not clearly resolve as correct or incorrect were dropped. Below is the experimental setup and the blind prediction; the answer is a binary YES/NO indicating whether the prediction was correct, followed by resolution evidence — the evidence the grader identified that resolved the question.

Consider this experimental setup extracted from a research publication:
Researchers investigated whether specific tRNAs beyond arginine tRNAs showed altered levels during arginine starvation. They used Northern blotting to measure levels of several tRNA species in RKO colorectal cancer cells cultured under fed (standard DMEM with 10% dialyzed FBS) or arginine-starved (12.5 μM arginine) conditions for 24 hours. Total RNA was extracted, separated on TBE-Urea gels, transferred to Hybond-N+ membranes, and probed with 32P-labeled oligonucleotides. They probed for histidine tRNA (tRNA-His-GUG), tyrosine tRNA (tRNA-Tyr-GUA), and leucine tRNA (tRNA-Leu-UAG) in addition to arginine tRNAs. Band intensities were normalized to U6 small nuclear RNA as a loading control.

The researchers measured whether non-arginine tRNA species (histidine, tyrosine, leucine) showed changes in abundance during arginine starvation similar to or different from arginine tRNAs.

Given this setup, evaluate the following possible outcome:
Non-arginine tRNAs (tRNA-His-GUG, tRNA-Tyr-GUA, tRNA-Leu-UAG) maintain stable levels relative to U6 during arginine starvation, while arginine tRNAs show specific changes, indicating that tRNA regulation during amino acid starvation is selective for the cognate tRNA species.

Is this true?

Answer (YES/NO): YES